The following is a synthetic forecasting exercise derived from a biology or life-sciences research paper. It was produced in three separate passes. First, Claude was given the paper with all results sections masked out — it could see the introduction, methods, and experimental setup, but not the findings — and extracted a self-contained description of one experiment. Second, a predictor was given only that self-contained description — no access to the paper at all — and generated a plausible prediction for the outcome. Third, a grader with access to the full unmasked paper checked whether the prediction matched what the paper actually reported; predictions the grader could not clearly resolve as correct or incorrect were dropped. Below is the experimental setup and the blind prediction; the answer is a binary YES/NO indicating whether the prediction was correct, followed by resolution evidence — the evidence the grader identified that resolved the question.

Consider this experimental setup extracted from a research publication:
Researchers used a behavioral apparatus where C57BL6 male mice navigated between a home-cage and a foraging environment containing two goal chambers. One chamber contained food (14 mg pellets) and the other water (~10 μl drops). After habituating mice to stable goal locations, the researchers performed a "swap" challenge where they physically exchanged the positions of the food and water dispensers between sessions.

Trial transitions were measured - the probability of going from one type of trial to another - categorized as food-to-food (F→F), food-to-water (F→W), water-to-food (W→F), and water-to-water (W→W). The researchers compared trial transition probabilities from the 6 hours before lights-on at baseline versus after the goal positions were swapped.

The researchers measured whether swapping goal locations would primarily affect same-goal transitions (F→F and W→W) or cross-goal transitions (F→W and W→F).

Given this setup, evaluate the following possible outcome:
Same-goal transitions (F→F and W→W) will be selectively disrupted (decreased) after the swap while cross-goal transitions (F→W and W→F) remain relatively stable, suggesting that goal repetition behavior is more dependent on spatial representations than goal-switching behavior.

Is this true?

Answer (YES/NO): NO